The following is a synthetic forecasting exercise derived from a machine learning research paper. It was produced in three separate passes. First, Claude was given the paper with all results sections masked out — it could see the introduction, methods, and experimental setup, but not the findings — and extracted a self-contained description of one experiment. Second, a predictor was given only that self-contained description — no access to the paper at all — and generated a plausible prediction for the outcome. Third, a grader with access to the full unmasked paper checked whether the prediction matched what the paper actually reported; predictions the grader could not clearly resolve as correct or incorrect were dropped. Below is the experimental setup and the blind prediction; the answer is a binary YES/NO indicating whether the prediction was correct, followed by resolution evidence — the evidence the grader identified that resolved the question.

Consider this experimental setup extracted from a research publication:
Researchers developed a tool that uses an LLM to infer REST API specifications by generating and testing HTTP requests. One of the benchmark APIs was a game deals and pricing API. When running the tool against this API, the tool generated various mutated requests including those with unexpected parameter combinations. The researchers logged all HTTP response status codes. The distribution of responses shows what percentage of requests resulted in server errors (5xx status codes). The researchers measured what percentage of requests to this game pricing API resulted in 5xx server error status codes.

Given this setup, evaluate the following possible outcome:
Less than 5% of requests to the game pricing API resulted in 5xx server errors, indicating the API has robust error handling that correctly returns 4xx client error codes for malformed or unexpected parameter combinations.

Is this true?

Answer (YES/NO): NO